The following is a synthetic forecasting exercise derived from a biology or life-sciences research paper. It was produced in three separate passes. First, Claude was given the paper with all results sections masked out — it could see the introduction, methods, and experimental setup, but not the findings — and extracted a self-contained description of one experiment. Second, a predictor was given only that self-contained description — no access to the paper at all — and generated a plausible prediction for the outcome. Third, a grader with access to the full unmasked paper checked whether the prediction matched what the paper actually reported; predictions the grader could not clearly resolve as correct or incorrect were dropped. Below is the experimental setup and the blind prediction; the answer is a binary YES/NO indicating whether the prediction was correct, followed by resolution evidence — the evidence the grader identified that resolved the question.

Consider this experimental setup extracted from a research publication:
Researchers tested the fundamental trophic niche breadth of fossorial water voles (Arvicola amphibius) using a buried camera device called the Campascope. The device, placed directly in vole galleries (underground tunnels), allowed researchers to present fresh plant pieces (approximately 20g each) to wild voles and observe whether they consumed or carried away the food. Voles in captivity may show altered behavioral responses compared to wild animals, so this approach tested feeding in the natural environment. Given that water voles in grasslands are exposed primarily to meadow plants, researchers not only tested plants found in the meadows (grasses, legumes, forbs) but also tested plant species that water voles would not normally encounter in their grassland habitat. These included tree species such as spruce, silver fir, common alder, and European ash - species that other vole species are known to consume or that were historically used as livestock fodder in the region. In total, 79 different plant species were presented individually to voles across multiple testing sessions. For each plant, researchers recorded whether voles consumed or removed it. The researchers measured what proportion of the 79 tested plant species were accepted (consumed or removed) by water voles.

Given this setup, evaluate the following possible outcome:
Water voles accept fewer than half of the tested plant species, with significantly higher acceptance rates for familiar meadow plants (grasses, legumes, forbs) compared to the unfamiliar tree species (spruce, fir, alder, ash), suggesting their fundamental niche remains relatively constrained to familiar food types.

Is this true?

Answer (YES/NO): NO